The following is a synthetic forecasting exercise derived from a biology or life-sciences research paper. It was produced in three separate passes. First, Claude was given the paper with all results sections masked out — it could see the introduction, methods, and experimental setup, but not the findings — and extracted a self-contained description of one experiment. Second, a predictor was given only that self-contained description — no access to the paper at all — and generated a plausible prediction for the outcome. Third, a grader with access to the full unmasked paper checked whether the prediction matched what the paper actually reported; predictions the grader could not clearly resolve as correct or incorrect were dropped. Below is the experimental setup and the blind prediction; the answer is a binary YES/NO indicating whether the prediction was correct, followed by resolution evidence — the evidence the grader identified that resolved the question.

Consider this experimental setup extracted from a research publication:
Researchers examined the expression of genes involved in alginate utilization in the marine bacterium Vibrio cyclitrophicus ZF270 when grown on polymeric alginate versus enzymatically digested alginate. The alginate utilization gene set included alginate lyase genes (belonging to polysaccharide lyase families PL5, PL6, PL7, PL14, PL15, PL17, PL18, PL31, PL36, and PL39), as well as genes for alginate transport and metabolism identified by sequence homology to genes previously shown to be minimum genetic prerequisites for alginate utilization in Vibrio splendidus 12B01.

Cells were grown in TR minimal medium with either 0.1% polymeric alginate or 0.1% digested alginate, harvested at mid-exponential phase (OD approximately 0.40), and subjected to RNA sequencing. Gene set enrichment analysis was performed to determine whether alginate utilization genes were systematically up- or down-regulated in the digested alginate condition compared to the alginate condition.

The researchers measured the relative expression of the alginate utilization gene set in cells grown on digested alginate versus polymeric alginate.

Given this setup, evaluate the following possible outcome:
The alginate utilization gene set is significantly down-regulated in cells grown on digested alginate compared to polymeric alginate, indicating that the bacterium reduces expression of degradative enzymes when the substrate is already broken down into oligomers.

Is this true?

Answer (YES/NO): NO